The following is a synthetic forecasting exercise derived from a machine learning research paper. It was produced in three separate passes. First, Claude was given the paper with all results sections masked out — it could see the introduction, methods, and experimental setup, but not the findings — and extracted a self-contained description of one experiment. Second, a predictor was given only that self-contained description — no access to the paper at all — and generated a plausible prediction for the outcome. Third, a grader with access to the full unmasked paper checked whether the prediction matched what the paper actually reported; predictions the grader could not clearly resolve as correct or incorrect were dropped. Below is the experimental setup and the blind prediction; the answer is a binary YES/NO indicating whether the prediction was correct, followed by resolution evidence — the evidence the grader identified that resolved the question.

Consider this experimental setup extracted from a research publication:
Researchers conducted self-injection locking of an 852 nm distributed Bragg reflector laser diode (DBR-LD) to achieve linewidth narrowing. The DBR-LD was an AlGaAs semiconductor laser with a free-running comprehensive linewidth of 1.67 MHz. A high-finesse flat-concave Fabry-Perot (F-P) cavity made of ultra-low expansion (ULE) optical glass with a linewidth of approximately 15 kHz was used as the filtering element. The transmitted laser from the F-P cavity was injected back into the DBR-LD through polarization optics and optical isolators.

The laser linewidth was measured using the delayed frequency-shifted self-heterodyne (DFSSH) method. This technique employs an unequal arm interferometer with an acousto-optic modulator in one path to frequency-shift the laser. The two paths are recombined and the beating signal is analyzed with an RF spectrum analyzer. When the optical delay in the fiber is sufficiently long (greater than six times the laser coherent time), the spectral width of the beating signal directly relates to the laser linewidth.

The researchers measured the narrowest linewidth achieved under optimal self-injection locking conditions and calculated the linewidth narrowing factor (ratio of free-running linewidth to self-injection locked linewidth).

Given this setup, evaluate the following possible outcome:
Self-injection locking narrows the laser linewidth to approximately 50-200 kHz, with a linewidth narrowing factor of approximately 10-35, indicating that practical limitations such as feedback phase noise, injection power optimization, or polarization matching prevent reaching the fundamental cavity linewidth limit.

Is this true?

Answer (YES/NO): NO